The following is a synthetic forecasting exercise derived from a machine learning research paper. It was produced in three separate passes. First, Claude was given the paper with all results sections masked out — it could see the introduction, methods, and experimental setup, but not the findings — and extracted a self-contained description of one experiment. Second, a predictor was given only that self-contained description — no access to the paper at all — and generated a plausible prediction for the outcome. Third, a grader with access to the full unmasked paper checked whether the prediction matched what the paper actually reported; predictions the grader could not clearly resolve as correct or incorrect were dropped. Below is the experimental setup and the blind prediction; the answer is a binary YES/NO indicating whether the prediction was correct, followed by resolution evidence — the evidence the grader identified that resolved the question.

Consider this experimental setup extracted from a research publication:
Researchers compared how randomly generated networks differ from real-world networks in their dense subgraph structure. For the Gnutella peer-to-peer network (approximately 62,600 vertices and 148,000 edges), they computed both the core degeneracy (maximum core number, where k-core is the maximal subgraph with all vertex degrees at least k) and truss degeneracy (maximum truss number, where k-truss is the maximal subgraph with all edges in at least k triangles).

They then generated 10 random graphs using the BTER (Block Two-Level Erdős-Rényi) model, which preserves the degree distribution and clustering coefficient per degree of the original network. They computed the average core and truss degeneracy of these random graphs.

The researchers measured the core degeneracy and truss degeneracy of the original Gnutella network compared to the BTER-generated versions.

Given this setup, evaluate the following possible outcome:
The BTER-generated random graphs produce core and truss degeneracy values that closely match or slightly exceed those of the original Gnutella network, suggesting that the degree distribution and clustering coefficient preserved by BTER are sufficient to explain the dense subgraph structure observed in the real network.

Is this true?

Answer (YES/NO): NO